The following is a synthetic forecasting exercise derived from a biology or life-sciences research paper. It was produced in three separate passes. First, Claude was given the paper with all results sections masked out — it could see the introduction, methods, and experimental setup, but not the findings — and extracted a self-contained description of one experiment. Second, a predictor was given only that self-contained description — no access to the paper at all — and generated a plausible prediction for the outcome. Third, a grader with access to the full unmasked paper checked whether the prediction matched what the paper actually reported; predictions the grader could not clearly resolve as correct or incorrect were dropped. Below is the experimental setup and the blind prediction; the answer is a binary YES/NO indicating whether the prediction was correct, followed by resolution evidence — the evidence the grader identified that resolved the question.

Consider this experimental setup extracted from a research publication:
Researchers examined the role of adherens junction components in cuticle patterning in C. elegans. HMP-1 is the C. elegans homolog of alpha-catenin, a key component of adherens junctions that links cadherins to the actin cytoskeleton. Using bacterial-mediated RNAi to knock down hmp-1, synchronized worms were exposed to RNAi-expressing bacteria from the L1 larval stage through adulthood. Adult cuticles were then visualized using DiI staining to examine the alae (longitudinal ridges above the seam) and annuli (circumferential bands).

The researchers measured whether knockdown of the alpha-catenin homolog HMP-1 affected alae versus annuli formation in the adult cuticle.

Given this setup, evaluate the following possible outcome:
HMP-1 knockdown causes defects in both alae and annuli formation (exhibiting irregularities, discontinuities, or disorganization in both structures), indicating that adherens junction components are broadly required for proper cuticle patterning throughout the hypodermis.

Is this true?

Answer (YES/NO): NO